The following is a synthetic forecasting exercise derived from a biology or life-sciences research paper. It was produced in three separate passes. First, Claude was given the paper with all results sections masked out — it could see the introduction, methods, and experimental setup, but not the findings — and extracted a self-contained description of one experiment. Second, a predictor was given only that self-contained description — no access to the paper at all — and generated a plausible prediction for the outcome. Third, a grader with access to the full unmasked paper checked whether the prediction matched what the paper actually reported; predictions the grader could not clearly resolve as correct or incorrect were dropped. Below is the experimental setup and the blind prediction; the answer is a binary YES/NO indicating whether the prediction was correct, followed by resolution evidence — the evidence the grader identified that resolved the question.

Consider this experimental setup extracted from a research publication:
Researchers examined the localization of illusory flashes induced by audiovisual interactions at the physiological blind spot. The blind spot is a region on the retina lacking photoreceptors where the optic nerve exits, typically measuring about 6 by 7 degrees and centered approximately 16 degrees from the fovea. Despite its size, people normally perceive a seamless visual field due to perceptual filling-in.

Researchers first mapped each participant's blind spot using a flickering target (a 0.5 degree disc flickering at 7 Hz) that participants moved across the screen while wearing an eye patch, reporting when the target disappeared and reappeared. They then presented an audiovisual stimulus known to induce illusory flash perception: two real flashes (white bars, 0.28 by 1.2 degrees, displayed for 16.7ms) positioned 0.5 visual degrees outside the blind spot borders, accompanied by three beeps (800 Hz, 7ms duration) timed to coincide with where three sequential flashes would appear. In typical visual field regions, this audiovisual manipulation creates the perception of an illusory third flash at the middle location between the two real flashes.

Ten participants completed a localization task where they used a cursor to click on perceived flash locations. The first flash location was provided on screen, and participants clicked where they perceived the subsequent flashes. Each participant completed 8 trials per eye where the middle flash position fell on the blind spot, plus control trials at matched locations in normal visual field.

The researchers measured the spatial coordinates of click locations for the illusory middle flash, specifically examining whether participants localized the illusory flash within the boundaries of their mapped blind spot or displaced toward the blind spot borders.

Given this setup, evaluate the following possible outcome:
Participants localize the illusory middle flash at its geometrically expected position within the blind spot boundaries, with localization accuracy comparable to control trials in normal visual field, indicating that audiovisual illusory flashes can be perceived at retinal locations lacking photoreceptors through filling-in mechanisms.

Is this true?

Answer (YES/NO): YES